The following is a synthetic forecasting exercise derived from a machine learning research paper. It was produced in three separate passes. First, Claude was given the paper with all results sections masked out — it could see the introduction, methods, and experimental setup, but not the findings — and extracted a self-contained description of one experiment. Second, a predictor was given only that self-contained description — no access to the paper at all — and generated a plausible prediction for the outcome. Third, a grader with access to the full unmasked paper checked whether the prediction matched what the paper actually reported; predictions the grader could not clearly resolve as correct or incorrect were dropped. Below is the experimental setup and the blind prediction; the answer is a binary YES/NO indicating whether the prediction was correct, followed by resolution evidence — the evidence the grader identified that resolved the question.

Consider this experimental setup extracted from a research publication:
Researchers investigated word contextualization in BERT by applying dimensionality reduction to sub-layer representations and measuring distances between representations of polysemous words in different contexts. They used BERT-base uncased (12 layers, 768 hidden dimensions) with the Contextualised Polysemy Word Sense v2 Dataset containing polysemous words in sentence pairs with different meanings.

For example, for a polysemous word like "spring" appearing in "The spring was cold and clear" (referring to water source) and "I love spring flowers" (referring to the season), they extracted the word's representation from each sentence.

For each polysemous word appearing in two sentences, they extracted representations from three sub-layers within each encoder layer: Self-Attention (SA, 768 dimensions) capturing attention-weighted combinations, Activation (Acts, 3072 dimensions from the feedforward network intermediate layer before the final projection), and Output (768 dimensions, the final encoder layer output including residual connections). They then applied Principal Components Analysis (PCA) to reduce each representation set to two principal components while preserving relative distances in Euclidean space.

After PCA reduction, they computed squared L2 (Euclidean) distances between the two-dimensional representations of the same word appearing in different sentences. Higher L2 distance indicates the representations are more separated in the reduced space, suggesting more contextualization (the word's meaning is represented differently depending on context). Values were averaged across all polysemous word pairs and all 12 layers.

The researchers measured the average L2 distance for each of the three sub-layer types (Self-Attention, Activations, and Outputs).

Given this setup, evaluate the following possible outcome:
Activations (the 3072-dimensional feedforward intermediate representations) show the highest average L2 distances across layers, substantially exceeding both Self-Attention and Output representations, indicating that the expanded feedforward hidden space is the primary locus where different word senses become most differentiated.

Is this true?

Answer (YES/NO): NO